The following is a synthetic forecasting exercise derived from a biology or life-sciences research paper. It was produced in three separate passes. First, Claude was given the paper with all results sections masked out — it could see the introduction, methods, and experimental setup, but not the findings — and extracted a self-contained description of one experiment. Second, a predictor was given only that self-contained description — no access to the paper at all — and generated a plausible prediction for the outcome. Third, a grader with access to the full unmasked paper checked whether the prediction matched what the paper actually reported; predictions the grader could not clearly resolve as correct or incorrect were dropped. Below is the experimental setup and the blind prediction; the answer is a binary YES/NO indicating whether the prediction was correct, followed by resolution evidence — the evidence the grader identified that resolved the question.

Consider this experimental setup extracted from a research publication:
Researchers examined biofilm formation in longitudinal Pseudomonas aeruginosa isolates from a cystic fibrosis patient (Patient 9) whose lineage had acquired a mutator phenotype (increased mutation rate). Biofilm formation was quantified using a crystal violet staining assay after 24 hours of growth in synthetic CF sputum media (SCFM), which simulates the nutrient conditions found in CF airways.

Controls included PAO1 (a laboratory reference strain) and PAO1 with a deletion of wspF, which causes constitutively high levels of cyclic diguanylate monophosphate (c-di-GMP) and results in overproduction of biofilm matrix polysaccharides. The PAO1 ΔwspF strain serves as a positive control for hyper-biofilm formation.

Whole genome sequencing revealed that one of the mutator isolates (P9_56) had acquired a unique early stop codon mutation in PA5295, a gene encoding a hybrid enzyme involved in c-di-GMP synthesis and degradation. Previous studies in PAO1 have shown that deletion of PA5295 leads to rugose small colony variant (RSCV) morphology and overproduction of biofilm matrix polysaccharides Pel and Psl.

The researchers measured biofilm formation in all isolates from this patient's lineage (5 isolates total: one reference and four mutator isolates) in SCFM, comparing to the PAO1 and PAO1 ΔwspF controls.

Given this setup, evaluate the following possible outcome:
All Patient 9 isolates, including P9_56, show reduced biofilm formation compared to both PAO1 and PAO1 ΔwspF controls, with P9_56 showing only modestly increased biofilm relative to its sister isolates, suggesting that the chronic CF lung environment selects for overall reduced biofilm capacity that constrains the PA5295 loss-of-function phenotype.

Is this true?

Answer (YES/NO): NO